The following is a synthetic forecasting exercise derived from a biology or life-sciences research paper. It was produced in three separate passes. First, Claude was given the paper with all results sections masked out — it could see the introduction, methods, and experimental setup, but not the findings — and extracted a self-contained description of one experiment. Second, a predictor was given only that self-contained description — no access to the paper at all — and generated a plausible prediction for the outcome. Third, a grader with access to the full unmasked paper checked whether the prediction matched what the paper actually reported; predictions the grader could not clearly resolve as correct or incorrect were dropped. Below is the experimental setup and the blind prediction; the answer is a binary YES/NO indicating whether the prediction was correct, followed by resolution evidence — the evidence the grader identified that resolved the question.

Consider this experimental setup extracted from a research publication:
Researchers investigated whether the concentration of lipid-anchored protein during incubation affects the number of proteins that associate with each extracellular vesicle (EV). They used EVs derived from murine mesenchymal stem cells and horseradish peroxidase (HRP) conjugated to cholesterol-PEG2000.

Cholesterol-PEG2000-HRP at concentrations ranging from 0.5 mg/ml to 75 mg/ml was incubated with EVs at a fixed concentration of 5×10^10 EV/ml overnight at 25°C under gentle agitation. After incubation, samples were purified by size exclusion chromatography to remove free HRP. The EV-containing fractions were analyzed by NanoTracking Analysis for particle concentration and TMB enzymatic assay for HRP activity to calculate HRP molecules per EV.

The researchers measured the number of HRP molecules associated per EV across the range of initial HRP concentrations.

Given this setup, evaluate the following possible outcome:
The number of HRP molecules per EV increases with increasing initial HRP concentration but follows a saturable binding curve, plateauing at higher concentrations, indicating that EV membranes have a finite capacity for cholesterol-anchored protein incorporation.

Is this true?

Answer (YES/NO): NO